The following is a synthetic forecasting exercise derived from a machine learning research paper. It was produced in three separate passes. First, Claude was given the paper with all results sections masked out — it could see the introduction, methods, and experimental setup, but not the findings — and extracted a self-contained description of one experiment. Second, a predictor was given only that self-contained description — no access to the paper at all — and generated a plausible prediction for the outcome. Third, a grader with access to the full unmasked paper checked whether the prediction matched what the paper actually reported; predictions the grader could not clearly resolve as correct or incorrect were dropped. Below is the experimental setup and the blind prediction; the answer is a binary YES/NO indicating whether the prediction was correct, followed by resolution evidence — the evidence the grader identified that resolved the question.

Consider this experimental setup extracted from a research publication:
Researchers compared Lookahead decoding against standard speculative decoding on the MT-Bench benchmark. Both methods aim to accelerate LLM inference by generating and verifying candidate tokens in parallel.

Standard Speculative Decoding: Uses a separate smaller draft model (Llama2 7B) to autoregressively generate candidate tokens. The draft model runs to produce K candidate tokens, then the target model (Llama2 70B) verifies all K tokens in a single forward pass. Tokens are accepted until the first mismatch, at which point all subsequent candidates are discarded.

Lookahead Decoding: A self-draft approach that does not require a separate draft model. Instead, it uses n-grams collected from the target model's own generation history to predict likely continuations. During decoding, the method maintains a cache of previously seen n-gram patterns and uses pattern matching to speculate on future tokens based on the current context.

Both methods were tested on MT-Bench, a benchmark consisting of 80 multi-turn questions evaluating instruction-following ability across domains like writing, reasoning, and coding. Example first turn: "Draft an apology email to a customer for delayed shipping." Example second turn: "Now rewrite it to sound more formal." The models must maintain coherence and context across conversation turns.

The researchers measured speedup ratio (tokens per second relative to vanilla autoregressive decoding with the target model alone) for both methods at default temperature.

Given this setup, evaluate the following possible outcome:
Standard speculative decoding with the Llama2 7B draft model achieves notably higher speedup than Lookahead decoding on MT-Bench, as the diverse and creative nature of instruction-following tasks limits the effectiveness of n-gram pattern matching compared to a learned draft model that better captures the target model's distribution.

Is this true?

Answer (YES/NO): NO